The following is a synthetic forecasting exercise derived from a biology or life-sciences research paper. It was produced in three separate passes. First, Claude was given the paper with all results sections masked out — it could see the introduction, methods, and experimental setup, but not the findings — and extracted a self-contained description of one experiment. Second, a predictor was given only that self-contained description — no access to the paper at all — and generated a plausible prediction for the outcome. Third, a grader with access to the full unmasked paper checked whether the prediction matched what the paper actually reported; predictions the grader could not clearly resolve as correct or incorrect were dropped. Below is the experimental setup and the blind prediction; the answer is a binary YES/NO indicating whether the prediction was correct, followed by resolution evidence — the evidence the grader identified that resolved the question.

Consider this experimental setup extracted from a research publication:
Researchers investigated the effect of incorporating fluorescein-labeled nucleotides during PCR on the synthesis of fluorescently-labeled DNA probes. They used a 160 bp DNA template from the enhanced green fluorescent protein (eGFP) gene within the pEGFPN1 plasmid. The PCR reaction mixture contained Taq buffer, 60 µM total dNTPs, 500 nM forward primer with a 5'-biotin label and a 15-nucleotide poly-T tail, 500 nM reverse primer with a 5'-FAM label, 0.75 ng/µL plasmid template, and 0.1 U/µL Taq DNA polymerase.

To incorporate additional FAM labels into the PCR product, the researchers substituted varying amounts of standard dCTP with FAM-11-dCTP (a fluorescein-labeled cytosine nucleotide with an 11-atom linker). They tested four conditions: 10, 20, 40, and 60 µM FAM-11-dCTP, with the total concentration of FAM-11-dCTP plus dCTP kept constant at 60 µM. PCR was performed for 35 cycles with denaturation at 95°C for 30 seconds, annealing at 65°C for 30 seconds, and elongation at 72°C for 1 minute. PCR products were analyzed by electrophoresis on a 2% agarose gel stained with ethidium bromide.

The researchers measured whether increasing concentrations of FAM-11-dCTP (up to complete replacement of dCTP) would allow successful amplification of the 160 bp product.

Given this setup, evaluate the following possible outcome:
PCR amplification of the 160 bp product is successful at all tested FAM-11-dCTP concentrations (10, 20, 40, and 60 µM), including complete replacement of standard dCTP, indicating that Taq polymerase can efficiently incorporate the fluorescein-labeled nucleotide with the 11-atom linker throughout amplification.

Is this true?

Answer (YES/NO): NO